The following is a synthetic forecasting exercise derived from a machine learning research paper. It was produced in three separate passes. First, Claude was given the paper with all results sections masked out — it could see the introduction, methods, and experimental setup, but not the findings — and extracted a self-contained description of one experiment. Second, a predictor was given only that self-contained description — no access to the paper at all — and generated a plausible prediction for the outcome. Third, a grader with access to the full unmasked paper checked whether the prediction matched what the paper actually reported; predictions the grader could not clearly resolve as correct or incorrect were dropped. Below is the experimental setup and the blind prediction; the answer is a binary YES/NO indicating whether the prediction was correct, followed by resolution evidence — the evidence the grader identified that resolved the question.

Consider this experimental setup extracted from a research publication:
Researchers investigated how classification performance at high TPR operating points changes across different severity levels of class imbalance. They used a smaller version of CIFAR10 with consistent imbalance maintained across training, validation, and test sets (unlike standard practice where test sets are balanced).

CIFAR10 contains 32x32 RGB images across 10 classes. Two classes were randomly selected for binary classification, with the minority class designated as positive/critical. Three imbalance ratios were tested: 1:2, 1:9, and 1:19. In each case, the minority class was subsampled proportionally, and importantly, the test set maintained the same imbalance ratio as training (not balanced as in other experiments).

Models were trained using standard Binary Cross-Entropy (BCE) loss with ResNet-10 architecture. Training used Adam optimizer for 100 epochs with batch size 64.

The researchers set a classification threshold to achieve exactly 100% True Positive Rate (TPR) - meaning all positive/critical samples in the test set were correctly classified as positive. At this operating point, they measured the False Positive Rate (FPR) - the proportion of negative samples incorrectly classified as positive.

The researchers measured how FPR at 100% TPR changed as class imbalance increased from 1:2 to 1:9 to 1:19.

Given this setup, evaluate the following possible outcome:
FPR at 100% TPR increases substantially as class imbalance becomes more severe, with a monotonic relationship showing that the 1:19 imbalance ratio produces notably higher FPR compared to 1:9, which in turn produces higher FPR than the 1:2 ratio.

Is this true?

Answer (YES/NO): NO